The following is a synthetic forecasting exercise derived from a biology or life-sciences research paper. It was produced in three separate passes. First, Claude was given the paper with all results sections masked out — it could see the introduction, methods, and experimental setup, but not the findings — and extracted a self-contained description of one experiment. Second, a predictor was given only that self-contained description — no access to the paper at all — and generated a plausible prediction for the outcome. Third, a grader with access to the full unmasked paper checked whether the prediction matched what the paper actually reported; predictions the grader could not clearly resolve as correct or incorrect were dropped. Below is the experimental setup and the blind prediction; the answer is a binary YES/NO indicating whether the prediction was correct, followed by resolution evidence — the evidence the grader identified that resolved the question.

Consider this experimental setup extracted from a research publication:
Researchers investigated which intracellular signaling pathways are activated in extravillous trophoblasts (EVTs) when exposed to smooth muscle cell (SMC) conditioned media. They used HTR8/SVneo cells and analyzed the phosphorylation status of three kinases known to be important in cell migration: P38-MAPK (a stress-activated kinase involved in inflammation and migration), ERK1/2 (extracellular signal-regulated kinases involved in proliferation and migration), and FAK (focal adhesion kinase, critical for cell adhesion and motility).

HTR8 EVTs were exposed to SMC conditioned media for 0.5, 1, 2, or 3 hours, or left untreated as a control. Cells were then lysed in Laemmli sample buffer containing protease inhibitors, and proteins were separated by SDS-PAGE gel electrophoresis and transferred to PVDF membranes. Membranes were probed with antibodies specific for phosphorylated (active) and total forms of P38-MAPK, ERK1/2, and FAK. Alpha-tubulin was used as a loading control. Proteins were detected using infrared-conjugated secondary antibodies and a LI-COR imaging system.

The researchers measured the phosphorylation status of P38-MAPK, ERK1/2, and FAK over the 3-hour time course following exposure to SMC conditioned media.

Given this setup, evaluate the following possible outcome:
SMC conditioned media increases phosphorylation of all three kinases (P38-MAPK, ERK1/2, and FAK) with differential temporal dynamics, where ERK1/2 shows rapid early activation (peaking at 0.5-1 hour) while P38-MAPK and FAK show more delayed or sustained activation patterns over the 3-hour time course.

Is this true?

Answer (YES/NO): NO